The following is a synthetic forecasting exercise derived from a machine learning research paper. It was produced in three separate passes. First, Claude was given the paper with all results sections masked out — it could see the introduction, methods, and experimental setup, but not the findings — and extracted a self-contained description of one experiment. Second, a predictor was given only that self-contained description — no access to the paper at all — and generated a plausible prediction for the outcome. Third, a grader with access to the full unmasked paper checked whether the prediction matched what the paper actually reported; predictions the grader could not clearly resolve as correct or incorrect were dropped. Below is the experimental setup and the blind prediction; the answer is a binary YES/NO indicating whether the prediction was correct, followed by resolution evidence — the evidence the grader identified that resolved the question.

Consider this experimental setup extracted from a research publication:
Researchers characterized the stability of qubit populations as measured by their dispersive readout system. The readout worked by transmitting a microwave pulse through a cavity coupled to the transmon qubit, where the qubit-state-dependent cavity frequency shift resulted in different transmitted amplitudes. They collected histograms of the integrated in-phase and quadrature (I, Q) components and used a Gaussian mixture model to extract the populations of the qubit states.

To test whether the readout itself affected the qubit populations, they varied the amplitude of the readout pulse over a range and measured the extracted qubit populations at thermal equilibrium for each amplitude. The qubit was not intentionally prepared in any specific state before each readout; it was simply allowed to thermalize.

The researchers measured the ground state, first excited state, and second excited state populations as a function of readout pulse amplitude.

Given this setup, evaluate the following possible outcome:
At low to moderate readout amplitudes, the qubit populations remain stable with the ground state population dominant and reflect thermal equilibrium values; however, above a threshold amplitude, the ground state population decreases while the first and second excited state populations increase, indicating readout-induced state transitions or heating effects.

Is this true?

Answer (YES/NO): NO